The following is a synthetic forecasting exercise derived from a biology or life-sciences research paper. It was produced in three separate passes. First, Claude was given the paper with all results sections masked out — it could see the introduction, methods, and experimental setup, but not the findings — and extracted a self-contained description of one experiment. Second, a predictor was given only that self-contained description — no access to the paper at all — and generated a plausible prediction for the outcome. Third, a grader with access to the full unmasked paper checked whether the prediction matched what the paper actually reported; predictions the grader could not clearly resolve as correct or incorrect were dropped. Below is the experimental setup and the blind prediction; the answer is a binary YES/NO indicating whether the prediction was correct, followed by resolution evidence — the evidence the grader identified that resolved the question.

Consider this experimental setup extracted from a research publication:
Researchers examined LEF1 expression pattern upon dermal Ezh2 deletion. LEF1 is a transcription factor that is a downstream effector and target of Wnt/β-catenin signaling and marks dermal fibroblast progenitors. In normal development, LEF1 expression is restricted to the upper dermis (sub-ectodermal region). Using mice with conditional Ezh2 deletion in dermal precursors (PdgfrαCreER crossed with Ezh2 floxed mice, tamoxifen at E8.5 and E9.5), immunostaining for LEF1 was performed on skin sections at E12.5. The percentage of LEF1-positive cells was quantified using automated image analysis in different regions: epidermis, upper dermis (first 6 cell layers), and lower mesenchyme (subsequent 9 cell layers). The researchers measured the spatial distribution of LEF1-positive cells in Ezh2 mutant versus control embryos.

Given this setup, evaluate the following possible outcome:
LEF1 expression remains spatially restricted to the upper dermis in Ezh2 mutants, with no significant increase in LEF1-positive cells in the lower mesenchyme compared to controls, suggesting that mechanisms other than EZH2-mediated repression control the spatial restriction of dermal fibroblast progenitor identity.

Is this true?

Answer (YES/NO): NO